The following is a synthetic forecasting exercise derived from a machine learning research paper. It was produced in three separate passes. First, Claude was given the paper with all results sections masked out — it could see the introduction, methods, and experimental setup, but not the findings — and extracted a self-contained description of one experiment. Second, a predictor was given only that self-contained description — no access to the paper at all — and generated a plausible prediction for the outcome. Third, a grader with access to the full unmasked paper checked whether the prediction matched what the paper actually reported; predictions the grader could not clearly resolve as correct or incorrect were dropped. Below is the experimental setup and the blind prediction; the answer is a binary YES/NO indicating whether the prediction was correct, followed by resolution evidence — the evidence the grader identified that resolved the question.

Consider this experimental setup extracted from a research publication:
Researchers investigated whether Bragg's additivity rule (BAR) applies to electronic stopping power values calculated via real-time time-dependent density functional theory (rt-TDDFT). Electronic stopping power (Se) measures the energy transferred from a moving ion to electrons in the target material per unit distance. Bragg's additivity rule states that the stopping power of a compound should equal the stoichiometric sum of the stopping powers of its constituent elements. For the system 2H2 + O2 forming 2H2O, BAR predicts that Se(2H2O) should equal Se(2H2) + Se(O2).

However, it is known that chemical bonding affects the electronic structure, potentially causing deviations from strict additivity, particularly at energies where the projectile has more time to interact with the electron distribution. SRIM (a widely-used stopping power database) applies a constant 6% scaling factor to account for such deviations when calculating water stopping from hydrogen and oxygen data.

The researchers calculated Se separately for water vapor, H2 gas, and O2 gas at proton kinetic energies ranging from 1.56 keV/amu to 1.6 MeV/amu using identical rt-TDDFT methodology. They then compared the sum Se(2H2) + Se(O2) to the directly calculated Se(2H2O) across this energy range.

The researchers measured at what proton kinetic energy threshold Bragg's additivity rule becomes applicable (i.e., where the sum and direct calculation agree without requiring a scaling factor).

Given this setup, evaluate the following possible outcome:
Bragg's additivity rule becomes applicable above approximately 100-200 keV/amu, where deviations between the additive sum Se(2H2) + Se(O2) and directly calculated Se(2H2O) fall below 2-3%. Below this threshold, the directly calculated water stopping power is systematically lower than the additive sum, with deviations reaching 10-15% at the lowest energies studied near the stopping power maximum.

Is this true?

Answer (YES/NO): NO